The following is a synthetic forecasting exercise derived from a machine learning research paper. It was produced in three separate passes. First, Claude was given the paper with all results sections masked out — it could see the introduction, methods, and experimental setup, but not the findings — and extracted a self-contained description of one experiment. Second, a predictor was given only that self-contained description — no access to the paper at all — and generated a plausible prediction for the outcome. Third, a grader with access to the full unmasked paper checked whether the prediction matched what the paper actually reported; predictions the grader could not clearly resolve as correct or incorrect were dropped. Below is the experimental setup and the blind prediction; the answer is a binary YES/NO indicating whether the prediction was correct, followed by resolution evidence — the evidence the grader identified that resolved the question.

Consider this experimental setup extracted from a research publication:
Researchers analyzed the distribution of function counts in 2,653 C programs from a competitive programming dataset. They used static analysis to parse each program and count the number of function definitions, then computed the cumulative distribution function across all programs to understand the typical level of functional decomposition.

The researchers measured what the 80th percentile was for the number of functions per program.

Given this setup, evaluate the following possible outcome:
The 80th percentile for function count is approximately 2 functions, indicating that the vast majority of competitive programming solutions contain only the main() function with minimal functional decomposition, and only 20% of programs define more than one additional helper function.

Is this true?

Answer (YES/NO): NO